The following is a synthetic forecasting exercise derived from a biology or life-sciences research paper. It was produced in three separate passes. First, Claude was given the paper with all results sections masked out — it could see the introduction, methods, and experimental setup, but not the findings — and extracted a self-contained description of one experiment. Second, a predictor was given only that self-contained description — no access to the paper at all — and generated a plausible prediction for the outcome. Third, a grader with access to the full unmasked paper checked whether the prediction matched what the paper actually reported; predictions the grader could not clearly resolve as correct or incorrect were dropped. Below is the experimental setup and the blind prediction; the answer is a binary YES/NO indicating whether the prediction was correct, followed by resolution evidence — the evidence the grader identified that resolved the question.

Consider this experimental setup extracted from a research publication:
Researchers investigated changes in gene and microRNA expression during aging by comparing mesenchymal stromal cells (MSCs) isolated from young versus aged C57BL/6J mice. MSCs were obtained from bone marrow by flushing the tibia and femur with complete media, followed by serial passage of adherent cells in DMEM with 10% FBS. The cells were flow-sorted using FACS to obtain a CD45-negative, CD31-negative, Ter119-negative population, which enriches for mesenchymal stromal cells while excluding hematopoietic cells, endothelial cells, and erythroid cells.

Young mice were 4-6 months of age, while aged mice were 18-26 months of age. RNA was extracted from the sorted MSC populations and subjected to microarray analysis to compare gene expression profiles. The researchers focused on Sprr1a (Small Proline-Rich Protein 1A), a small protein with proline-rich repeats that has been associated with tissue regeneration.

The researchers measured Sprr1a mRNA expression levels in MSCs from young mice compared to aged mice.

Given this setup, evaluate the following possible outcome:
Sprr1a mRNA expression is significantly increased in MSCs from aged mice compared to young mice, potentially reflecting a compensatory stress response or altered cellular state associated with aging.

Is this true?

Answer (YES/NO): NO